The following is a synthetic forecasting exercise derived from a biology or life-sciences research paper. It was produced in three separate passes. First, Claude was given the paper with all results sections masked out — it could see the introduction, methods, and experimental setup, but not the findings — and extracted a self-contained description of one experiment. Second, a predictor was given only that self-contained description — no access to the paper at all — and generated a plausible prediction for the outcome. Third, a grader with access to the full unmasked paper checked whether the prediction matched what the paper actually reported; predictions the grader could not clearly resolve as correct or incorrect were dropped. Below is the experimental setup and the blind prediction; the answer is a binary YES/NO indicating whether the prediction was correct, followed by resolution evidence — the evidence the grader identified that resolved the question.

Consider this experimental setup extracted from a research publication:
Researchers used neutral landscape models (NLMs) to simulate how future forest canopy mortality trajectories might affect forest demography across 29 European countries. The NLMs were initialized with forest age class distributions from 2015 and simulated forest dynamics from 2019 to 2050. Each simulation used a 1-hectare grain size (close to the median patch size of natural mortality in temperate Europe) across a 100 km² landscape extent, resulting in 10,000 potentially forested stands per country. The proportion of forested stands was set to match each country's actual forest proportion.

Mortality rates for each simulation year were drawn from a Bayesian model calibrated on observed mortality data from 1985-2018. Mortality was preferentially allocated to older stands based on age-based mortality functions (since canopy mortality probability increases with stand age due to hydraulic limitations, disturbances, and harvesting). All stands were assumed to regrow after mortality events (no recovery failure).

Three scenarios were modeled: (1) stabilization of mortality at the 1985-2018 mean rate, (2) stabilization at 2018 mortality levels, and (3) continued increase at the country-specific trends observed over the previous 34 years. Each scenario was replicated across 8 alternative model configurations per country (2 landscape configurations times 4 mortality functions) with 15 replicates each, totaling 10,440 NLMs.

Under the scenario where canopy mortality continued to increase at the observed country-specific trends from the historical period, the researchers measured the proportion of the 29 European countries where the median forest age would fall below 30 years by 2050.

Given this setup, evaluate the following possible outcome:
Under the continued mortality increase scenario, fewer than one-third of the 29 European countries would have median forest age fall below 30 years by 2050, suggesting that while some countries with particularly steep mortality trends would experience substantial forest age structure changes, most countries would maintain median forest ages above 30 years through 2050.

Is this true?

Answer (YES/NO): NO